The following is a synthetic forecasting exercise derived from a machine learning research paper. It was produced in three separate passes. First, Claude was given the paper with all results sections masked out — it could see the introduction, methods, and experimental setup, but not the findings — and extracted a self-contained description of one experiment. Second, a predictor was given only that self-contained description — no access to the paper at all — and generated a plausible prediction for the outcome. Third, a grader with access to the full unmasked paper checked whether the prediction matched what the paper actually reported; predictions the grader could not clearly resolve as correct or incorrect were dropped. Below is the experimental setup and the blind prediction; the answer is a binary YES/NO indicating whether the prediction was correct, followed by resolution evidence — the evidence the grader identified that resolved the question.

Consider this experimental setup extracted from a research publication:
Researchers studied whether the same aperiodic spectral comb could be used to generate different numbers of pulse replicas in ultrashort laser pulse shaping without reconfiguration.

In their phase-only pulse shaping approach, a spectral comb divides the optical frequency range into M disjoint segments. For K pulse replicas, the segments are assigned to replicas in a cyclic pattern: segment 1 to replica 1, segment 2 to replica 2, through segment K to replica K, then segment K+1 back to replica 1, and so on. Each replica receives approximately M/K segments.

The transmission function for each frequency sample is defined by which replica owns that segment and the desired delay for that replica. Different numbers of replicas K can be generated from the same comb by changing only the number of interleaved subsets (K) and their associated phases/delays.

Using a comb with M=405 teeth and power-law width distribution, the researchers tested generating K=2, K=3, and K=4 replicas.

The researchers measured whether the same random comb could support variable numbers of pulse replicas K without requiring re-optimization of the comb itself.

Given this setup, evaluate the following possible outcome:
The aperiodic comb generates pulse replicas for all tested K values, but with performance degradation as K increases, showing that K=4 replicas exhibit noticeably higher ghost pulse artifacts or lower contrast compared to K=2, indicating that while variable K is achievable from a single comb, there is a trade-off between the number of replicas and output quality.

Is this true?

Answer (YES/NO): NO